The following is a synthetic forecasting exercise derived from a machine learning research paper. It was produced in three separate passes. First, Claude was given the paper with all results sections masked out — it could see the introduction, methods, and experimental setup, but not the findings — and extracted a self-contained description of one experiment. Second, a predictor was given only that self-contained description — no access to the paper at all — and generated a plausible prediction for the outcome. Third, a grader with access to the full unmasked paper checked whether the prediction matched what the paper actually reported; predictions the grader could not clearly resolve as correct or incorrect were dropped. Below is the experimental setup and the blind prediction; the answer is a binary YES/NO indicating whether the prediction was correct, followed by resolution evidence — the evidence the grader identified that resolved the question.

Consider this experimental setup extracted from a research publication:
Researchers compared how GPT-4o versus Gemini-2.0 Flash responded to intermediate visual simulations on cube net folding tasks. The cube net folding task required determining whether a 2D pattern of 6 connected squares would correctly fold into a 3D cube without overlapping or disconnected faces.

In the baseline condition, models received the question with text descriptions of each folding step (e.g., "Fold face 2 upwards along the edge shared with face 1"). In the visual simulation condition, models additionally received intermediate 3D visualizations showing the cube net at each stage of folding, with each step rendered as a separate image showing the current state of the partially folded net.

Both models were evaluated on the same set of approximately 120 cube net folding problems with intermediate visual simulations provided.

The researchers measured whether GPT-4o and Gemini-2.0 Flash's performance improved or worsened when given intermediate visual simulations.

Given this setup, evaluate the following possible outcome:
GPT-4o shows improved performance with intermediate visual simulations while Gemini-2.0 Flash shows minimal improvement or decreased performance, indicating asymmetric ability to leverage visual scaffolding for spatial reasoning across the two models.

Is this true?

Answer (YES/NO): YES